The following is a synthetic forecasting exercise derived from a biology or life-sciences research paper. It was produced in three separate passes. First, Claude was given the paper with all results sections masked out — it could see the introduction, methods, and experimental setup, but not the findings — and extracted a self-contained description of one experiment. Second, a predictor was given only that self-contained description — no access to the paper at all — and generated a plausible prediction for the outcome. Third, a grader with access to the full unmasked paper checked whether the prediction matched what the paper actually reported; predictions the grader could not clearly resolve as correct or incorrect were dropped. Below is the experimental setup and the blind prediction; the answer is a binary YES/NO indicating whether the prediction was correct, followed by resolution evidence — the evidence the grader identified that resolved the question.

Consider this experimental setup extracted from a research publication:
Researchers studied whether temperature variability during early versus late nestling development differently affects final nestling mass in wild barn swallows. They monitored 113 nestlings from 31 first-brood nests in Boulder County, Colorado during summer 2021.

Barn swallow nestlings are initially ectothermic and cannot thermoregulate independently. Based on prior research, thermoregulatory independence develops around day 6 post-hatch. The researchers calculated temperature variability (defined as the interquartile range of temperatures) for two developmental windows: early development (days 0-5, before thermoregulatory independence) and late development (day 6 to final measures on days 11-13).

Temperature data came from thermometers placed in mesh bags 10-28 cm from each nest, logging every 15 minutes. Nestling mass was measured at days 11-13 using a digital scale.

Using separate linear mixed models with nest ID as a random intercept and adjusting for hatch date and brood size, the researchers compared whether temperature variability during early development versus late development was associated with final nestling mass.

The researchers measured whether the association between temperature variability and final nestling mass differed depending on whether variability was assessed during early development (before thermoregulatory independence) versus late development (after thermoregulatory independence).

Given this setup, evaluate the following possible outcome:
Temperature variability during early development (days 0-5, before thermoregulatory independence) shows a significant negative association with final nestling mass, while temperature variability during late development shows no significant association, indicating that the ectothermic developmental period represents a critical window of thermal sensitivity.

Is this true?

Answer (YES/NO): NO